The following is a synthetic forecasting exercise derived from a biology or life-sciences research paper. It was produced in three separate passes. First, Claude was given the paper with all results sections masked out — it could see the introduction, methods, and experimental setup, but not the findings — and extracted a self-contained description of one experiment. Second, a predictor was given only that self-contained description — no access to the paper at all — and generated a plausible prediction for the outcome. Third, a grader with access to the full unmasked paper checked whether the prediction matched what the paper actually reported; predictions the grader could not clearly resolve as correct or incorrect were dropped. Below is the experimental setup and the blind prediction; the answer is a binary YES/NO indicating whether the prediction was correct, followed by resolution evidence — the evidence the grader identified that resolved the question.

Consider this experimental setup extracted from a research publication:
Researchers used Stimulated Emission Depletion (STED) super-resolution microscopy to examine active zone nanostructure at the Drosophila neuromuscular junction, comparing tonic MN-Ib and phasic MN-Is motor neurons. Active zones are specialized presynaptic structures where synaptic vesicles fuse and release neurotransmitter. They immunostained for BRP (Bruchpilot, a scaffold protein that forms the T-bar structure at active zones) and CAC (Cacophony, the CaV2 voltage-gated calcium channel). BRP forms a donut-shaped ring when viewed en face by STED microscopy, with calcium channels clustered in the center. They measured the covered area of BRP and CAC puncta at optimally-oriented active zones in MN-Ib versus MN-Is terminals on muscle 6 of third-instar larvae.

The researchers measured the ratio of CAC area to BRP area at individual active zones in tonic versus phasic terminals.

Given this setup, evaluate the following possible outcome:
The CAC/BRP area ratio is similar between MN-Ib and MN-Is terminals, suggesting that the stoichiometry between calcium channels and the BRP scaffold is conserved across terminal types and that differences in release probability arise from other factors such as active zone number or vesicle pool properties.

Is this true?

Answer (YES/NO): NO